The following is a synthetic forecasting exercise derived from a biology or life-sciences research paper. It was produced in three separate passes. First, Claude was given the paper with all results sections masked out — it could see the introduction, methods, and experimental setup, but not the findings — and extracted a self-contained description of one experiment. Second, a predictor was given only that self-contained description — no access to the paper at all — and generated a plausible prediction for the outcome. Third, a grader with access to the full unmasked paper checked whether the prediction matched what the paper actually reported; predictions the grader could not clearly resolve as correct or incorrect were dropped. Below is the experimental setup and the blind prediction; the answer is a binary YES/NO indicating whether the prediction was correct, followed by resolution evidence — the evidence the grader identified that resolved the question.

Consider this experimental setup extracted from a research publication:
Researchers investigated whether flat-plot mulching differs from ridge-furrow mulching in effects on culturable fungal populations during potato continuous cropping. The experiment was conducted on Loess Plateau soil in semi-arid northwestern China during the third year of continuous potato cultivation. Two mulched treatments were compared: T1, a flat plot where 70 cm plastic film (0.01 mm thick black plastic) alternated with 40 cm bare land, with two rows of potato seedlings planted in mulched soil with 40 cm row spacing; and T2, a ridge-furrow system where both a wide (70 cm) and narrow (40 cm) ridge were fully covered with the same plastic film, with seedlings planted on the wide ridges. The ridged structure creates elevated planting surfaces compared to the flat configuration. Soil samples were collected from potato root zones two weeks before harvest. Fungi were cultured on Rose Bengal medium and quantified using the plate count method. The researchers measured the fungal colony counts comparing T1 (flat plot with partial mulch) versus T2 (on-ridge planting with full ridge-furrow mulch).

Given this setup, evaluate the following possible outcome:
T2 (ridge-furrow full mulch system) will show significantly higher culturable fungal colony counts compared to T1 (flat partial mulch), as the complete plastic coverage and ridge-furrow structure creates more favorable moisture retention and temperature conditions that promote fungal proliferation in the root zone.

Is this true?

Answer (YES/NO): NO